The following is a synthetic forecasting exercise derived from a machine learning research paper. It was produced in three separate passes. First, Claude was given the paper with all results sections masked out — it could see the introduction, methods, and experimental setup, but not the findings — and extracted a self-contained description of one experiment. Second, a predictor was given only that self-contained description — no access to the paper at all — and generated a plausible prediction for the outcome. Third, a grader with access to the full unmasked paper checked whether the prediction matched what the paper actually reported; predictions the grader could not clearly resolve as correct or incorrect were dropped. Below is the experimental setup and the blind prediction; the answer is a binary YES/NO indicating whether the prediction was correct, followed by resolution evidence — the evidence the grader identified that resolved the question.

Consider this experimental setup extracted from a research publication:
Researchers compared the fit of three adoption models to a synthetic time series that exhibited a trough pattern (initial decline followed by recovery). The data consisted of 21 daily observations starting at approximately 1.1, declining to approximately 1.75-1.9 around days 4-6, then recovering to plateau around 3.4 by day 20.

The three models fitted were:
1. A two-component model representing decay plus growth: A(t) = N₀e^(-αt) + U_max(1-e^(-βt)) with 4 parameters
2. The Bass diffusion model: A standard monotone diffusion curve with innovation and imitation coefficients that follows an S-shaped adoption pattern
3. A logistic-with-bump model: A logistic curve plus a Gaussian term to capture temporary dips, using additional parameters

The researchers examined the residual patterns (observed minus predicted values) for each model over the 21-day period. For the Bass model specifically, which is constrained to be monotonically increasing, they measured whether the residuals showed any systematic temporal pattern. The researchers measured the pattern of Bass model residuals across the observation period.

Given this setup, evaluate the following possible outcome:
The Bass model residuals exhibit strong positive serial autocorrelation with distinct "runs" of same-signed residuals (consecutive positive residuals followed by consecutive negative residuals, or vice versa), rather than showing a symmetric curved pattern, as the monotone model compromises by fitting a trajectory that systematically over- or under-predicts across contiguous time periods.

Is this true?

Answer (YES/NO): NO